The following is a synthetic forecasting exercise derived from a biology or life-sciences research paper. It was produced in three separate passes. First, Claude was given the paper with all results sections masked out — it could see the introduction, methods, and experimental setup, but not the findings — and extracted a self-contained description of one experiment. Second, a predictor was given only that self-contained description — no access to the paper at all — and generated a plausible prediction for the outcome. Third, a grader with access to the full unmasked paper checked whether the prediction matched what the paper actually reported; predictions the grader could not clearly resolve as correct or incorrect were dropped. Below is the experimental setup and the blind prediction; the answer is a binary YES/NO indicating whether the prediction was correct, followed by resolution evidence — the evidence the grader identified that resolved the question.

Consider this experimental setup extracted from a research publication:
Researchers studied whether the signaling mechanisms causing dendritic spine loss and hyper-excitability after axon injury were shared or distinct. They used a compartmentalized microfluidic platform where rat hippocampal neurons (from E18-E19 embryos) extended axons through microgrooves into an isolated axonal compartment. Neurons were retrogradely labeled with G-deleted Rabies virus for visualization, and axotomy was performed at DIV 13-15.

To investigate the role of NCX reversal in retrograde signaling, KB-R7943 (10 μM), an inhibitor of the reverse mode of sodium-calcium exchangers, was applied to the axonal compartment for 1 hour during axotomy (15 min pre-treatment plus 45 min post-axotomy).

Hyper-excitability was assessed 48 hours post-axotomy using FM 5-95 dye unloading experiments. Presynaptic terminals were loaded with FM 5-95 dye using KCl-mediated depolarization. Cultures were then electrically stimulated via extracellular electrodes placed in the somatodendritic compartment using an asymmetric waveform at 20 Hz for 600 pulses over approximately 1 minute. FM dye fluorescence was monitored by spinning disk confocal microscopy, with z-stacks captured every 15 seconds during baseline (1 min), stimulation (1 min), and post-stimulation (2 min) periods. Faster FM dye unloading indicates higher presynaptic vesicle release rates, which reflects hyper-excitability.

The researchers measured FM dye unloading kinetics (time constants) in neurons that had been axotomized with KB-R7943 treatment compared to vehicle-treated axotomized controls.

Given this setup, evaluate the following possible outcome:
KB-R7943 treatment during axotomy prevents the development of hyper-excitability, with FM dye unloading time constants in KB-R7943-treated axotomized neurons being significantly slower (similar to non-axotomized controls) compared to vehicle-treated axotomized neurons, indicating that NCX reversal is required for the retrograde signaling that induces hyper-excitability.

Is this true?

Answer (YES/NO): NO